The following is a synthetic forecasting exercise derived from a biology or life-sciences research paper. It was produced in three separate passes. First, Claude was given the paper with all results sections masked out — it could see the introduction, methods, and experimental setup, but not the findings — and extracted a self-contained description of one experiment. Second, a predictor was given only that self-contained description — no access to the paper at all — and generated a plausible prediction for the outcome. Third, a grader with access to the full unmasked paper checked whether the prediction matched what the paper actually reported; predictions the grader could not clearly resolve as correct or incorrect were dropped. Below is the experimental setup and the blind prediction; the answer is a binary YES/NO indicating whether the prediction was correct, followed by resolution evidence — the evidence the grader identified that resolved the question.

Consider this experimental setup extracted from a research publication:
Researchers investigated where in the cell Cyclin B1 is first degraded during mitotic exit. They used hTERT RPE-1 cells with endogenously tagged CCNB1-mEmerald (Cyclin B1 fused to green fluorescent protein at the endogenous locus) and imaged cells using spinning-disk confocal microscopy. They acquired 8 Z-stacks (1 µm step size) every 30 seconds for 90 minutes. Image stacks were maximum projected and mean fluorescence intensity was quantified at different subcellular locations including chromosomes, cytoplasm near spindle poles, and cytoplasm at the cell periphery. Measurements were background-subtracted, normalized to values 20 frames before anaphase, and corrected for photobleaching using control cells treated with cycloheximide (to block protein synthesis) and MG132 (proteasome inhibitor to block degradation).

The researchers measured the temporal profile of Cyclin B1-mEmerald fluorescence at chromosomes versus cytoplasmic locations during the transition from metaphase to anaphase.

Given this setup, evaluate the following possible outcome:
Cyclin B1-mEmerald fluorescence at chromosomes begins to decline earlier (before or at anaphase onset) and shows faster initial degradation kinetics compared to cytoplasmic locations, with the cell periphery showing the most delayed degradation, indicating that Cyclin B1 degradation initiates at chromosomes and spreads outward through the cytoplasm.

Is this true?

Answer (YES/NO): YES